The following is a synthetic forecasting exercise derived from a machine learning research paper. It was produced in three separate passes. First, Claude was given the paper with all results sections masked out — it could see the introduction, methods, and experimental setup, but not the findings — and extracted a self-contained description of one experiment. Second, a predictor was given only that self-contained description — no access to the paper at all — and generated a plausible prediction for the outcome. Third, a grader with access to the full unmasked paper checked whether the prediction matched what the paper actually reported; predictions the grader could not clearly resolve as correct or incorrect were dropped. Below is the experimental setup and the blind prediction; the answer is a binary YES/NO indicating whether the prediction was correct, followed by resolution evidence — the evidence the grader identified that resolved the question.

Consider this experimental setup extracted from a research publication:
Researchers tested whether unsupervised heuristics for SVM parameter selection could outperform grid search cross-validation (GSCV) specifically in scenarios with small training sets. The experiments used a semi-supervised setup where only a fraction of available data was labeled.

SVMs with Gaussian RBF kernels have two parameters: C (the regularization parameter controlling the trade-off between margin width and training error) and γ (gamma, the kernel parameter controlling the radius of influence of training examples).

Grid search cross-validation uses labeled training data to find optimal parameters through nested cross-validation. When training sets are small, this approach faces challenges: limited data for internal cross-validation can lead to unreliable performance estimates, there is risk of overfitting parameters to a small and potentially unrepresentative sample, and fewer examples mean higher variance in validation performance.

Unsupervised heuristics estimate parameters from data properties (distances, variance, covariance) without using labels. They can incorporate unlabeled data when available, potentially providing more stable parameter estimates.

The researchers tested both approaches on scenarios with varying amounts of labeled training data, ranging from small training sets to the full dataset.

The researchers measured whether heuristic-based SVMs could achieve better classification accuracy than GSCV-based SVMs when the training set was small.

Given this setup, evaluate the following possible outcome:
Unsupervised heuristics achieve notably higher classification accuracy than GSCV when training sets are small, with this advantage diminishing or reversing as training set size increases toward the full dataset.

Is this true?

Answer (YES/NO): NO